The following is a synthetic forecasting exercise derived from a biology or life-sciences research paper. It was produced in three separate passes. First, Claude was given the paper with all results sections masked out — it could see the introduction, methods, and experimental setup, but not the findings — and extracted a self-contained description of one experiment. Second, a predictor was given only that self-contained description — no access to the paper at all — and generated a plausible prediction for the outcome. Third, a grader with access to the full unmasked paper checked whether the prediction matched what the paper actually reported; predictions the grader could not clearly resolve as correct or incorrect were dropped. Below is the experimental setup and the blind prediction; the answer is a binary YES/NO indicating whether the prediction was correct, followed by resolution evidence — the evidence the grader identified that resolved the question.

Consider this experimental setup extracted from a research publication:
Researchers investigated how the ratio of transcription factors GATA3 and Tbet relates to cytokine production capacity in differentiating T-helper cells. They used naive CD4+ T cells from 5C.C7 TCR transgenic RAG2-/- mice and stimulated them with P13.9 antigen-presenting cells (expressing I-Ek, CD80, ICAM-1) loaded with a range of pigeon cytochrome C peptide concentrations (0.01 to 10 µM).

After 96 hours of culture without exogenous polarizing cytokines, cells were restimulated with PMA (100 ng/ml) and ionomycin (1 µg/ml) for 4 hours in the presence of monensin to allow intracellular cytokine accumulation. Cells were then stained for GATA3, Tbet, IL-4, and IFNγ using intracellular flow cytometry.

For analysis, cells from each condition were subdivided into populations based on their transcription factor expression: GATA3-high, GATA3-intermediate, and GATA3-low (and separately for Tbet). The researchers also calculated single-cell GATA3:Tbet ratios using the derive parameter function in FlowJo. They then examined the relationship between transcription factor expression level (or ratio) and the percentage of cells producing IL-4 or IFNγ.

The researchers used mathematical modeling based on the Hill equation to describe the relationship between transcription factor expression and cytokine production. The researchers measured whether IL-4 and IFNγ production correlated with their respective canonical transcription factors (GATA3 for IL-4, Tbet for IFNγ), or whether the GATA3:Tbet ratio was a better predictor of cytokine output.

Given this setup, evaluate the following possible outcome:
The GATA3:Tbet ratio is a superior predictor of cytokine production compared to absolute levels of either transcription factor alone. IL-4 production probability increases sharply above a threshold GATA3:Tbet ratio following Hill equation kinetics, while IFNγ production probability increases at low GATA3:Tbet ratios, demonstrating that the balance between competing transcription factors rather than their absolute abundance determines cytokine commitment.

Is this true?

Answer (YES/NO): YES